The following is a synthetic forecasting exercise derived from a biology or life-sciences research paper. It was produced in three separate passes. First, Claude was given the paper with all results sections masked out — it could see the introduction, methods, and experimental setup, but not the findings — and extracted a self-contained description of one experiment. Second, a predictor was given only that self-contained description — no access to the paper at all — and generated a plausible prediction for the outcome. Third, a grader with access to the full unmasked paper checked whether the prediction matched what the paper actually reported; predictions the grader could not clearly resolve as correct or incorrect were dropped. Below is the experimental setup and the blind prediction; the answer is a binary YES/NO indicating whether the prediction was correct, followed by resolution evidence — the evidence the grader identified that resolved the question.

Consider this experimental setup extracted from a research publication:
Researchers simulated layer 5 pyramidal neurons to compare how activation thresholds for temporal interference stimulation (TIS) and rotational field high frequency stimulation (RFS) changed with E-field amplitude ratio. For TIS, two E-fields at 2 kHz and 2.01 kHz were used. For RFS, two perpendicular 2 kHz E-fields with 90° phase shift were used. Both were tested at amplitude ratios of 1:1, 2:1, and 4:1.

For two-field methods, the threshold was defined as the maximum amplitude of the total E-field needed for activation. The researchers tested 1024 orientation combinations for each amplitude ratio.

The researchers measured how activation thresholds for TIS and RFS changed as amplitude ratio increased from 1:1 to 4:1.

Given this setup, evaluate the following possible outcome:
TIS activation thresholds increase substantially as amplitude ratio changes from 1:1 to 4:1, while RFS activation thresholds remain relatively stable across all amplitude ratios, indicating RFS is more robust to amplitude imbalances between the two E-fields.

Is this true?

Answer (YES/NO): NO